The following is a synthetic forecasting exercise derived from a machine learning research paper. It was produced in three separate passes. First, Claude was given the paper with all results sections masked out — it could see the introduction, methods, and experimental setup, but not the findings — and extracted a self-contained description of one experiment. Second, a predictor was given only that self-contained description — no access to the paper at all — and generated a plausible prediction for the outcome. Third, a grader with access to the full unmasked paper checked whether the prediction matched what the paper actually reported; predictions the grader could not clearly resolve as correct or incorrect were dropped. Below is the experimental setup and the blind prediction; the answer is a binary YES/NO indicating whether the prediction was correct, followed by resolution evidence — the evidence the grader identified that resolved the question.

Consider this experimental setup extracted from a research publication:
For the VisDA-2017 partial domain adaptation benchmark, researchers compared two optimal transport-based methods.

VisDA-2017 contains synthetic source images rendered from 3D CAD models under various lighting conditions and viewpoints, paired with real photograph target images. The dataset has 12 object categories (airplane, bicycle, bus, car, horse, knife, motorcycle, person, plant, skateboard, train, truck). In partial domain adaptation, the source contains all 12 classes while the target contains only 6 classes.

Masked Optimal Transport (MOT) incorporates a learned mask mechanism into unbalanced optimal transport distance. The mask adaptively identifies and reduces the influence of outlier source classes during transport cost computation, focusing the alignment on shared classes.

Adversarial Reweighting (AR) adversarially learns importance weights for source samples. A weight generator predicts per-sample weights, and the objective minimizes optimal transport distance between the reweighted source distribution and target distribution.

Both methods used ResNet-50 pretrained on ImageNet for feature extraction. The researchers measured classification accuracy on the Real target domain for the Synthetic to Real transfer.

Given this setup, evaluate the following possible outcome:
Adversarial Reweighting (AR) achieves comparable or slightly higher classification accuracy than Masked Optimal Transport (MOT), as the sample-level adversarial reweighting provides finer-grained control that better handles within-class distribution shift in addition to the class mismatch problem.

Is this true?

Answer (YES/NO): NO